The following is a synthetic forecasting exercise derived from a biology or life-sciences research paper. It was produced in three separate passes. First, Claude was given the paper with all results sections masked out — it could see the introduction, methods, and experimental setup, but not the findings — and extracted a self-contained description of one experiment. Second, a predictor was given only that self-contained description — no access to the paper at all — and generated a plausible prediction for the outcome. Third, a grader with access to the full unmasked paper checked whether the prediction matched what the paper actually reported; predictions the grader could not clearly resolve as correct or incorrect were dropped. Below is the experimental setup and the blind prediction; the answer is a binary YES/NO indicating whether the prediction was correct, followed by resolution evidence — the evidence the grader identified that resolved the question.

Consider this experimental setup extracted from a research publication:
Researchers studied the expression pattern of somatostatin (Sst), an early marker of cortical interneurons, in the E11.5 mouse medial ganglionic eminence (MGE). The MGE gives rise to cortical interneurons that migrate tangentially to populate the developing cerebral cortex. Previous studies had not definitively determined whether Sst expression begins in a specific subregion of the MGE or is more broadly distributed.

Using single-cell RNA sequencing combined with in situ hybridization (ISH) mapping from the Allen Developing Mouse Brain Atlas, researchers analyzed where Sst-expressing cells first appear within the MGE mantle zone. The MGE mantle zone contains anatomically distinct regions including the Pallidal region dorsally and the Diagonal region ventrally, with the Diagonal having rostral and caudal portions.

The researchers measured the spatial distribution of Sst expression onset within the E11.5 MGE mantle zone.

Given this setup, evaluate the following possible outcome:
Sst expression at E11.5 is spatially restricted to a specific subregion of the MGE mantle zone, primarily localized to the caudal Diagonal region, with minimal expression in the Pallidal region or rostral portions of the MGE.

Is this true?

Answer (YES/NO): YES